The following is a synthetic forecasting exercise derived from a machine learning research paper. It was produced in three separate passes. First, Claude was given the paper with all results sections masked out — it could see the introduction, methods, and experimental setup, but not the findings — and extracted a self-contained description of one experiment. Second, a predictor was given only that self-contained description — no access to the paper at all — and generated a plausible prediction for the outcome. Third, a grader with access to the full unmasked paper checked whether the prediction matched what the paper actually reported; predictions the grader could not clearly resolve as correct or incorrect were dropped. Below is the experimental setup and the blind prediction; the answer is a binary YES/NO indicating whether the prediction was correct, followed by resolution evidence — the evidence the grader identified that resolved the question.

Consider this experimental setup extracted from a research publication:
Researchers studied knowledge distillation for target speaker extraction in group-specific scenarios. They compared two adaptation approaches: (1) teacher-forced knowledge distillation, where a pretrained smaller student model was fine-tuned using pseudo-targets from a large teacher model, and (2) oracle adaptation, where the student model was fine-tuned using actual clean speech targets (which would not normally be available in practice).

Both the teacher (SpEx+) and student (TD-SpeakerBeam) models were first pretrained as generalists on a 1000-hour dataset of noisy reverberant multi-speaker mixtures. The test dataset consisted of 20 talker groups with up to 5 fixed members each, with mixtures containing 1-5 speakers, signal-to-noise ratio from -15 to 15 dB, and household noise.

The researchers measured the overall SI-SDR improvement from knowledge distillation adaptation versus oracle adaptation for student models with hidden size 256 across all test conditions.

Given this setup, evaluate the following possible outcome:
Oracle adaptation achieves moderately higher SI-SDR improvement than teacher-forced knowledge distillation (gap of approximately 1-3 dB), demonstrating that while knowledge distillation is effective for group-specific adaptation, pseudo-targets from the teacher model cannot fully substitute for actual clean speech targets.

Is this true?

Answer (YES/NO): YES